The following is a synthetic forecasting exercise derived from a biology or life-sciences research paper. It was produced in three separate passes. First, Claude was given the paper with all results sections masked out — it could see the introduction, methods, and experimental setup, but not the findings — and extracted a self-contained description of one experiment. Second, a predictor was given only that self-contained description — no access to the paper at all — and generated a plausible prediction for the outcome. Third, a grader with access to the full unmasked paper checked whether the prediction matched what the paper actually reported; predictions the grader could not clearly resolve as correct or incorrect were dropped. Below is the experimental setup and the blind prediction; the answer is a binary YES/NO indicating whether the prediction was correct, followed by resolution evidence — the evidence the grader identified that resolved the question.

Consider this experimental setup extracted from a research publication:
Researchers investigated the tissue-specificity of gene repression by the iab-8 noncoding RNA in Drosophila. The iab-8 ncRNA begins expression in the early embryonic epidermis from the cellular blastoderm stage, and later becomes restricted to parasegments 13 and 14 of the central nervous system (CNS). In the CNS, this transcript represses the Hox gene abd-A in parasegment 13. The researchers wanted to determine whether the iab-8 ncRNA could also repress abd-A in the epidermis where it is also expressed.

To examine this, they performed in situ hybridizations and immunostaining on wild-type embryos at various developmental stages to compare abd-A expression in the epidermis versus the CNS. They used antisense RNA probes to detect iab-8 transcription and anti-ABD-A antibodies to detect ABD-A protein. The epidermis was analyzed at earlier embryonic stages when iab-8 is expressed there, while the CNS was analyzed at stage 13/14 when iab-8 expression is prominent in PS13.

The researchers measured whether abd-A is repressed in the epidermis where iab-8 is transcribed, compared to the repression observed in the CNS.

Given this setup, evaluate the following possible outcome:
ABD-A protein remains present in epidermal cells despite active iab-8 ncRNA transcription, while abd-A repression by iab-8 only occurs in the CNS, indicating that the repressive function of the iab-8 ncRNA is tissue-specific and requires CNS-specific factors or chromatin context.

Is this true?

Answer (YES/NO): YES